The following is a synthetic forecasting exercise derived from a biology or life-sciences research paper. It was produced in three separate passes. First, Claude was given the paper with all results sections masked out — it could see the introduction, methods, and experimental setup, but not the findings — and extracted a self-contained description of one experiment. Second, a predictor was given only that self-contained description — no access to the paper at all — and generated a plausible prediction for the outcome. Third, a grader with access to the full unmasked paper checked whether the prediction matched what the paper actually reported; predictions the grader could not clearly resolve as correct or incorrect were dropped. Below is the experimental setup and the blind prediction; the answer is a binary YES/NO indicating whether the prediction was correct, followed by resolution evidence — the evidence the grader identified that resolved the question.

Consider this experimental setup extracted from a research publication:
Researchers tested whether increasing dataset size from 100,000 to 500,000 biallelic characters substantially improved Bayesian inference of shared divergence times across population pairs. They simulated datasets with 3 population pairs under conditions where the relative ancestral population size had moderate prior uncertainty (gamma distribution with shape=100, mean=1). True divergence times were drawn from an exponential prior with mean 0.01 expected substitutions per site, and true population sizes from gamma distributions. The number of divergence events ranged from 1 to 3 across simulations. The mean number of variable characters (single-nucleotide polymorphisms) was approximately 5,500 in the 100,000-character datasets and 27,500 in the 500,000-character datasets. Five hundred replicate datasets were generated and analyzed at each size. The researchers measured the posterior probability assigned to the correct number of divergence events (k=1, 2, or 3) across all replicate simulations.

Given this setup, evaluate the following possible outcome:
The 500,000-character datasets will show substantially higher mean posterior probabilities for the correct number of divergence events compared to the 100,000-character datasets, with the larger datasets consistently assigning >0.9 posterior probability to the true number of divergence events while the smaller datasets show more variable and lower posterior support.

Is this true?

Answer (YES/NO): NO